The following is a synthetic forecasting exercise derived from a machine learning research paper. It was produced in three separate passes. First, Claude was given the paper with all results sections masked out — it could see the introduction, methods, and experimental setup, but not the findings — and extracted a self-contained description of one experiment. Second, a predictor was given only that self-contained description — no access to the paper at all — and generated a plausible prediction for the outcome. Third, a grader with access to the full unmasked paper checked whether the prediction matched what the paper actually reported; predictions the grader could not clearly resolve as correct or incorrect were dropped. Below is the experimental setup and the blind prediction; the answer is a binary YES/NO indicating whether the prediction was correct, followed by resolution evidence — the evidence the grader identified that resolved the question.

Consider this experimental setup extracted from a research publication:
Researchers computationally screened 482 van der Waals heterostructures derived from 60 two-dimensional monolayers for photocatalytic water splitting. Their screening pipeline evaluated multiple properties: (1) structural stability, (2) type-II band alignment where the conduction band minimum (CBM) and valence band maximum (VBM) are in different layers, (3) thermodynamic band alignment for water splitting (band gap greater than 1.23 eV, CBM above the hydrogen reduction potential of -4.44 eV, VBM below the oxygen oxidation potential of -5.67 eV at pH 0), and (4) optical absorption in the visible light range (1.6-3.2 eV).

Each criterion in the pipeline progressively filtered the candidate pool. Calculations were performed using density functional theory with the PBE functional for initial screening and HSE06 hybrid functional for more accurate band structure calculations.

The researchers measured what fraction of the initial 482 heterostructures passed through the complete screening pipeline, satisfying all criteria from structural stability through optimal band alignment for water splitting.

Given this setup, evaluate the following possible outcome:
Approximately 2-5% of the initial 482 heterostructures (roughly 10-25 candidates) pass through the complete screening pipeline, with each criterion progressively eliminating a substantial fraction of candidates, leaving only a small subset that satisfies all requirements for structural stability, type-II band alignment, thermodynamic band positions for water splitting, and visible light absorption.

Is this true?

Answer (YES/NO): NO